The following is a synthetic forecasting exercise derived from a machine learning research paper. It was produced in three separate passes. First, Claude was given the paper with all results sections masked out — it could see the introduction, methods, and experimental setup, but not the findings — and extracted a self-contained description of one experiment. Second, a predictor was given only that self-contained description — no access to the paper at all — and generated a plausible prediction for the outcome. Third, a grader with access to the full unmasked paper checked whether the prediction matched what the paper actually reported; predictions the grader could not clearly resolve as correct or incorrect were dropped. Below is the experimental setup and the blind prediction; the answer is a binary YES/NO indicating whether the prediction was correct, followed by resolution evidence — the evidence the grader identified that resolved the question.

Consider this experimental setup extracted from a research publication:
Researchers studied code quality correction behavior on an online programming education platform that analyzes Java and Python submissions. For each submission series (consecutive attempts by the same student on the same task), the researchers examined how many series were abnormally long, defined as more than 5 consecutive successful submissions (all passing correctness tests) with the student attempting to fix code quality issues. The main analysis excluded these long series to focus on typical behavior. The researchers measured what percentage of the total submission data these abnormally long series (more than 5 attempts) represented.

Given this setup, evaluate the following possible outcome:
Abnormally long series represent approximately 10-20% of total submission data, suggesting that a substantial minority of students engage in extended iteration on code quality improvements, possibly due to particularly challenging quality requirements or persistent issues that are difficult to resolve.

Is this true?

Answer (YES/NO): NO